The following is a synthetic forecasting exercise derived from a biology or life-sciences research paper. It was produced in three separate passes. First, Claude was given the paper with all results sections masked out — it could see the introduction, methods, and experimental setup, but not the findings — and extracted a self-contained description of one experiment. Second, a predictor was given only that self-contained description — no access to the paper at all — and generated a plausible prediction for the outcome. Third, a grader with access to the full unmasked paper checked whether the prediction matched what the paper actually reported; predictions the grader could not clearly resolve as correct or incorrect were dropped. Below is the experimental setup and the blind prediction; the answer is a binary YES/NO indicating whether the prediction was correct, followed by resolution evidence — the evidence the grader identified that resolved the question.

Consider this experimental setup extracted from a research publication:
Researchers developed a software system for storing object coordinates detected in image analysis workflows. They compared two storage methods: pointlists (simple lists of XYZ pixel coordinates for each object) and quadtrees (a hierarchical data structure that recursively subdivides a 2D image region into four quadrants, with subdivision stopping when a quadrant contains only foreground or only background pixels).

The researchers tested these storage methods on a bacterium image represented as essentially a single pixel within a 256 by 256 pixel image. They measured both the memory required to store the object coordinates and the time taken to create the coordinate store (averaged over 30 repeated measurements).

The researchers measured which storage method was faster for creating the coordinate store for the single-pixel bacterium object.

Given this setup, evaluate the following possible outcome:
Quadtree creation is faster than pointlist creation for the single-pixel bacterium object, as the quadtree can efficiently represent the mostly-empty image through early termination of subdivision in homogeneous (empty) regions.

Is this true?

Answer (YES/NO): NO